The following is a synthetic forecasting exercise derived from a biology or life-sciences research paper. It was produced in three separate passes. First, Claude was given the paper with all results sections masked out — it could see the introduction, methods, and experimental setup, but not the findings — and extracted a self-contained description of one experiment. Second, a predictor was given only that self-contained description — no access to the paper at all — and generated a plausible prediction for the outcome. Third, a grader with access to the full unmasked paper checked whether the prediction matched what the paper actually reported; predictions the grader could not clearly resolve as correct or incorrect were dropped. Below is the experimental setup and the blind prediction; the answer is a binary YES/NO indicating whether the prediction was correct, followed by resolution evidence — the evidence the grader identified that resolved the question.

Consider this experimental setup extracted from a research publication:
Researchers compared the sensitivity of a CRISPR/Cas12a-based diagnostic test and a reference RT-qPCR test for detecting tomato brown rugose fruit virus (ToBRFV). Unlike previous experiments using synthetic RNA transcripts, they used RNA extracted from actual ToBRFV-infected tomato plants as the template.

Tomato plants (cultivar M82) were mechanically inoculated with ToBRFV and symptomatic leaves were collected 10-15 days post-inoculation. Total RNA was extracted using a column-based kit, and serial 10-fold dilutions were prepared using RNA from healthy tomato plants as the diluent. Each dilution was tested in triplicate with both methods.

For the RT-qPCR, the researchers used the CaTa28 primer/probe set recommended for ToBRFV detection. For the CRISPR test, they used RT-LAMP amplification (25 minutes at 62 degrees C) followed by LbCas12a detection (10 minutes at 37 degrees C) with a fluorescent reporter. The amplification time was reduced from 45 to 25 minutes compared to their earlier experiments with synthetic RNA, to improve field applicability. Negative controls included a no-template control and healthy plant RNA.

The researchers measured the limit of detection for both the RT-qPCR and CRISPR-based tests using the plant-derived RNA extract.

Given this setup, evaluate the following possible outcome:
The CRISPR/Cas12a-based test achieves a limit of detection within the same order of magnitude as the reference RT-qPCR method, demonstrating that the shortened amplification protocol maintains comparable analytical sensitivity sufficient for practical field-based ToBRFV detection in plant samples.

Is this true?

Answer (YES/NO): NO